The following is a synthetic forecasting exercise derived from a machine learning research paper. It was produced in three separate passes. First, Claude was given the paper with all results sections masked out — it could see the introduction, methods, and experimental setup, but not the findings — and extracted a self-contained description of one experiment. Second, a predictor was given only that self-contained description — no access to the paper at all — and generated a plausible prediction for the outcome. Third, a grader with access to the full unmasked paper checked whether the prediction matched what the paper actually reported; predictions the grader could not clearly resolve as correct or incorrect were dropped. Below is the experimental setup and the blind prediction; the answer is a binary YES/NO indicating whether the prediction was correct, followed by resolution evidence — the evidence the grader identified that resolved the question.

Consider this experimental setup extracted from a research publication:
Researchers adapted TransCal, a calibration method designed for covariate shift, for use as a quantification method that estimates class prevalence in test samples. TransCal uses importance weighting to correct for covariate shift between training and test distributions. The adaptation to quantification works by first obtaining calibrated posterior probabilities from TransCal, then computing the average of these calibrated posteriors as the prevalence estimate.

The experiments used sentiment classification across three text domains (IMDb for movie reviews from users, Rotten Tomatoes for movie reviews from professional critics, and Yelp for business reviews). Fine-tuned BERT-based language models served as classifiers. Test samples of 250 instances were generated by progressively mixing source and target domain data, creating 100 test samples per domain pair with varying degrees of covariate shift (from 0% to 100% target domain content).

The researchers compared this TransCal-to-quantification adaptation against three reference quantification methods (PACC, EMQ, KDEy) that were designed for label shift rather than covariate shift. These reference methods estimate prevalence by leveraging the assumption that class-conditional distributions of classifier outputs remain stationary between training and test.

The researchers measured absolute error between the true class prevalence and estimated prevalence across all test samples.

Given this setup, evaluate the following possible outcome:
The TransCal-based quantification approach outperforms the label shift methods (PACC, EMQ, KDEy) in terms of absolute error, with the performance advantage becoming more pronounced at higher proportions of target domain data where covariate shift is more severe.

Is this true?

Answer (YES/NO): YES